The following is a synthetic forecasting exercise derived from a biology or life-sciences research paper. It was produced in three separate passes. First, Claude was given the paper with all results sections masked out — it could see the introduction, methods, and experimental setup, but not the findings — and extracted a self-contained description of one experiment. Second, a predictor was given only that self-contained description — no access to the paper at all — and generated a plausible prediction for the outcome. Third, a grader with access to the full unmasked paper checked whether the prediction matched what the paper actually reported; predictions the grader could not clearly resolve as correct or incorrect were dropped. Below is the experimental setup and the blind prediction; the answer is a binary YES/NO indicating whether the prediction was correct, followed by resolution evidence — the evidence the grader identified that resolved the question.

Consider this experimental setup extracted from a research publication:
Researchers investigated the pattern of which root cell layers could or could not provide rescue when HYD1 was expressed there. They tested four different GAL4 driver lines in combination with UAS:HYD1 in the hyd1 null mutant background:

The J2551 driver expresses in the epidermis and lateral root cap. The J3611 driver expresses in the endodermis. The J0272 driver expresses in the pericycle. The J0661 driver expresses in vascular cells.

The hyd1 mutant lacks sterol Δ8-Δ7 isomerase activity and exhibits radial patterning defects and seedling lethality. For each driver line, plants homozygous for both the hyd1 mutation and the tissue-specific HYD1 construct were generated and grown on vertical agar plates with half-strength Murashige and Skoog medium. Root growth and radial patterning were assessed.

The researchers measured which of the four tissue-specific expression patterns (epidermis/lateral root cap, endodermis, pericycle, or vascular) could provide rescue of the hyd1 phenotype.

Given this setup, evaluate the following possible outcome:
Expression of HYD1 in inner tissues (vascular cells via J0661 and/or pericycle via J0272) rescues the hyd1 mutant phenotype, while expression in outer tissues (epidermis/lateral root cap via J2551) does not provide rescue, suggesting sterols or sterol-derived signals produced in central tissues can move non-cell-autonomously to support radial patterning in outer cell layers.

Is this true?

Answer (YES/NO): NO